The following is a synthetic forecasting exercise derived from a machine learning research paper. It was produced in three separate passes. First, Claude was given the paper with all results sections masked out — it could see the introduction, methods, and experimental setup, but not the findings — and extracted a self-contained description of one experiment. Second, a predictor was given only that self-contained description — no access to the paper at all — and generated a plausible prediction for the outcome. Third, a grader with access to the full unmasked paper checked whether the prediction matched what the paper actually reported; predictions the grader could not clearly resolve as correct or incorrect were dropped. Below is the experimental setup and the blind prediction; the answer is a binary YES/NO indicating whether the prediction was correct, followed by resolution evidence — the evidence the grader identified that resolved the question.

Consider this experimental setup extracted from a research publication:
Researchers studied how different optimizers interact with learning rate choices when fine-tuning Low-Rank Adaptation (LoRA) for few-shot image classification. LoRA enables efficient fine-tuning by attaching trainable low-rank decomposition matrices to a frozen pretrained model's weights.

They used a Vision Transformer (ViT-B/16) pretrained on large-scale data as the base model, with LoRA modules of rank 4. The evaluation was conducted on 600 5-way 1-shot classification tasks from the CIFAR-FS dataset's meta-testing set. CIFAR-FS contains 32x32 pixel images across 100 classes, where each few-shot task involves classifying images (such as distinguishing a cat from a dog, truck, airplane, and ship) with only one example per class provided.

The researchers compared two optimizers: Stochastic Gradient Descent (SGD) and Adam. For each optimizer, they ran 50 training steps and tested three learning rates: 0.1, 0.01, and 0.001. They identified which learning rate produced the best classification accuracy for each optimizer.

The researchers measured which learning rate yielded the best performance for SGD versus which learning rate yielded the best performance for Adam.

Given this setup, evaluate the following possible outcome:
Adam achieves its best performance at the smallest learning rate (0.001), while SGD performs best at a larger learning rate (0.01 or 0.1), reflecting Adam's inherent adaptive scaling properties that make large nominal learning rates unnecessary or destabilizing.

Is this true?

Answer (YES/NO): YES